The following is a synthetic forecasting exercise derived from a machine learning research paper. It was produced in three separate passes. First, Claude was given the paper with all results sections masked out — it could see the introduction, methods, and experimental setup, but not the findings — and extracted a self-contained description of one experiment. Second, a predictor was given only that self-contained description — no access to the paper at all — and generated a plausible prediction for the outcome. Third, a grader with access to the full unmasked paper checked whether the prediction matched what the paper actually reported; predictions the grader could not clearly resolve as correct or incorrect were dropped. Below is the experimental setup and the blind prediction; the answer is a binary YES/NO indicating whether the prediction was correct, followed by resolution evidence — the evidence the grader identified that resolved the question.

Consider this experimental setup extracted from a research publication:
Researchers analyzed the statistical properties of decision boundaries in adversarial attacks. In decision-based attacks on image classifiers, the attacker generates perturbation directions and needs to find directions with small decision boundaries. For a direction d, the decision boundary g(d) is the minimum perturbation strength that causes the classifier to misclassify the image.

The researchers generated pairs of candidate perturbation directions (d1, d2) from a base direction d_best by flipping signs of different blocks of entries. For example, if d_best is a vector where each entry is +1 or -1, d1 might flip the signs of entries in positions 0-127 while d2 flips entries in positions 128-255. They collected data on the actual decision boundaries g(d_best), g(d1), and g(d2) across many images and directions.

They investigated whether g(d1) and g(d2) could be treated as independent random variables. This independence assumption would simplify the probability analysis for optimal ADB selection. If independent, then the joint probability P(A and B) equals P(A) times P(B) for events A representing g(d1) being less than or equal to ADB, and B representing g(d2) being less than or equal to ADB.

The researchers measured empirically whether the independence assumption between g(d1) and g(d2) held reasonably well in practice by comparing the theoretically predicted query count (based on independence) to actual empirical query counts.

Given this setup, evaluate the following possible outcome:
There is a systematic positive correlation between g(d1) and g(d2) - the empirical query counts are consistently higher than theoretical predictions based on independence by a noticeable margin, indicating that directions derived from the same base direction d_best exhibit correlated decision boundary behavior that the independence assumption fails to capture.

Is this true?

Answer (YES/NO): NO